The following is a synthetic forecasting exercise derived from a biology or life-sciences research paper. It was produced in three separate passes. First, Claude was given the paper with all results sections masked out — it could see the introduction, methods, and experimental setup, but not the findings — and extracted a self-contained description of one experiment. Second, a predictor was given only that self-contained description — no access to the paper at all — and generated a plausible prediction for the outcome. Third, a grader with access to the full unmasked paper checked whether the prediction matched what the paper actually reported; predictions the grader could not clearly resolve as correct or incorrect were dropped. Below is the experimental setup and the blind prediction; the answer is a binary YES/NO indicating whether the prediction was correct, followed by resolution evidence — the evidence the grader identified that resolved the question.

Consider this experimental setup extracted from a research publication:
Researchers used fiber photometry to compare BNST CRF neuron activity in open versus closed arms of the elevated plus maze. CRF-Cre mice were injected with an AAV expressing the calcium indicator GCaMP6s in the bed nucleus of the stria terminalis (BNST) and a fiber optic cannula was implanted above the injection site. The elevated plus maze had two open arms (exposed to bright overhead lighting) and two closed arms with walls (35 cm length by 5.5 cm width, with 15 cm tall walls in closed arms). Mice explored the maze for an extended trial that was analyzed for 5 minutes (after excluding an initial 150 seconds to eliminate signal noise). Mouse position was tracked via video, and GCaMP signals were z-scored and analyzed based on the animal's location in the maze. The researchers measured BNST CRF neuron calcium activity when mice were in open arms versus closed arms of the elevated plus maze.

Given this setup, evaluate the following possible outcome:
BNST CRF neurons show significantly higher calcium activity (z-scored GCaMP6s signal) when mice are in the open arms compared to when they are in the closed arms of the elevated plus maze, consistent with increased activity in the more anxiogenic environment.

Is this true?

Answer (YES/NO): YES